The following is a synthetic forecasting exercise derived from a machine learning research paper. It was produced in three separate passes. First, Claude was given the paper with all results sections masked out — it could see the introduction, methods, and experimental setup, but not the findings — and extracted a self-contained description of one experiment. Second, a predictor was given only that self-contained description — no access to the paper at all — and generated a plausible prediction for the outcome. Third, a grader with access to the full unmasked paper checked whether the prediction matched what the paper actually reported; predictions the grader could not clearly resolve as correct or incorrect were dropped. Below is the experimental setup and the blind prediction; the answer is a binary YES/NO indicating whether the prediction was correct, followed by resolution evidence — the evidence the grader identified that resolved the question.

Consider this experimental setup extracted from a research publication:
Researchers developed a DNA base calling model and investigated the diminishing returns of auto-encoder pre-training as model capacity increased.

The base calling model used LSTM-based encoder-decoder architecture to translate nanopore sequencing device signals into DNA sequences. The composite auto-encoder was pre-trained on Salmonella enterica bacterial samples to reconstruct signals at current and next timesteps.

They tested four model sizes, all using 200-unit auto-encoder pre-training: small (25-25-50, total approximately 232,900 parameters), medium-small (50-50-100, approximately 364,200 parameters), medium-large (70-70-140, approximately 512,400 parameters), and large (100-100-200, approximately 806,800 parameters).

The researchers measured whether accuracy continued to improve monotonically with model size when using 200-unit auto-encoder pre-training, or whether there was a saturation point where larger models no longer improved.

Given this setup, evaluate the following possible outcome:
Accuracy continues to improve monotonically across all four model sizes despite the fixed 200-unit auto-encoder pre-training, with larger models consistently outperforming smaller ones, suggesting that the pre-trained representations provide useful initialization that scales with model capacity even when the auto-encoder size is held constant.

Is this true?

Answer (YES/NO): NO